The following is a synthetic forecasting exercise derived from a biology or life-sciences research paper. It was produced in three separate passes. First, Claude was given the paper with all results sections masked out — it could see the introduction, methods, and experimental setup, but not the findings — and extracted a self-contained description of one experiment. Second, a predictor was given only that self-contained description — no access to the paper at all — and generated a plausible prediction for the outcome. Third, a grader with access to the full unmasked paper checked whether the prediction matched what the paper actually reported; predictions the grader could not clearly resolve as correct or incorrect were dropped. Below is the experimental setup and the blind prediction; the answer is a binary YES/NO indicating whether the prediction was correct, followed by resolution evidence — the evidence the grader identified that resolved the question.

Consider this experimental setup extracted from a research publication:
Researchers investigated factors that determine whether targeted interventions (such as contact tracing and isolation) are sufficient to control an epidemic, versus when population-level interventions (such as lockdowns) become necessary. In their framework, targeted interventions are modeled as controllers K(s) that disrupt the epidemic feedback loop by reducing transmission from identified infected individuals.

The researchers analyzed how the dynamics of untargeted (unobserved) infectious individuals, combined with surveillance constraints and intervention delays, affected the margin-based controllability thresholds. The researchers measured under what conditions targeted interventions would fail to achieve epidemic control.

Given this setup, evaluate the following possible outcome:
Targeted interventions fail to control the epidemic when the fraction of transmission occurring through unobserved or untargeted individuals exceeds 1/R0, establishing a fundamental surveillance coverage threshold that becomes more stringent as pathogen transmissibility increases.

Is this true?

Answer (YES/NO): YES